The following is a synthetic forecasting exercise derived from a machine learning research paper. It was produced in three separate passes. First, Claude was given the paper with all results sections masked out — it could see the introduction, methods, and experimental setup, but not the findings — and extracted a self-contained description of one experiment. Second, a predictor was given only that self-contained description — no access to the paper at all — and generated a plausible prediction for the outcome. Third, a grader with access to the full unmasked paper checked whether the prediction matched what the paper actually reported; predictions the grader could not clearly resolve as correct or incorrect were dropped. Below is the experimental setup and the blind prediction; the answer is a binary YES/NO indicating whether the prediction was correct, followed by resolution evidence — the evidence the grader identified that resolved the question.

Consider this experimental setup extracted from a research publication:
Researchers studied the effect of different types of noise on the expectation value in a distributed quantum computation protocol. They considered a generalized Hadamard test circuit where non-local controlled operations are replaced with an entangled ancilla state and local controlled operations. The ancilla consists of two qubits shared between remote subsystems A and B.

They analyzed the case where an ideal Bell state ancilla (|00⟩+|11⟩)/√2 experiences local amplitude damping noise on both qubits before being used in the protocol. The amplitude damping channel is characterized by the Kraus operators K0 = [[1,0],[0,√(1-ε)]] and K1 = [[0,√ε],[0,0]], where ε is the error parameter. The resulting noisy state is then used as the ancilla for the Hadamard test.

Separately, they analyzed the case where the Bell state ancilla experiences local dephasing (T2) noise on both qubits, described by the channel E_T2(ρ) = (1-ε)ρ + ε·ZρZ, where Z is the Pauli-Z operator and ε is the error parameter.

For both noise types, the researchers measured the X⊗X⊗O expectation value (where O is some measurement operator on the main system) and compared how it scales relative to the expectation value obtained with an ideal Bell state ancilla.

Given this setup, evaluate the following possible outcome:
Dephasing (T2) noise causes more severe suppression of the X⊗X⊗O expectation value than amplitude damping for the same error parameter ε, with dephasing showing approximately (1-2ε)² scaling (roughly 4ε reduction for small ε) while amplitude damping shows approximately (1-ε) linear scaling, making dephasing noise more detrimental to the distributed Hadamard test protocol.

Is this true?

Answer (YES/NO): NO